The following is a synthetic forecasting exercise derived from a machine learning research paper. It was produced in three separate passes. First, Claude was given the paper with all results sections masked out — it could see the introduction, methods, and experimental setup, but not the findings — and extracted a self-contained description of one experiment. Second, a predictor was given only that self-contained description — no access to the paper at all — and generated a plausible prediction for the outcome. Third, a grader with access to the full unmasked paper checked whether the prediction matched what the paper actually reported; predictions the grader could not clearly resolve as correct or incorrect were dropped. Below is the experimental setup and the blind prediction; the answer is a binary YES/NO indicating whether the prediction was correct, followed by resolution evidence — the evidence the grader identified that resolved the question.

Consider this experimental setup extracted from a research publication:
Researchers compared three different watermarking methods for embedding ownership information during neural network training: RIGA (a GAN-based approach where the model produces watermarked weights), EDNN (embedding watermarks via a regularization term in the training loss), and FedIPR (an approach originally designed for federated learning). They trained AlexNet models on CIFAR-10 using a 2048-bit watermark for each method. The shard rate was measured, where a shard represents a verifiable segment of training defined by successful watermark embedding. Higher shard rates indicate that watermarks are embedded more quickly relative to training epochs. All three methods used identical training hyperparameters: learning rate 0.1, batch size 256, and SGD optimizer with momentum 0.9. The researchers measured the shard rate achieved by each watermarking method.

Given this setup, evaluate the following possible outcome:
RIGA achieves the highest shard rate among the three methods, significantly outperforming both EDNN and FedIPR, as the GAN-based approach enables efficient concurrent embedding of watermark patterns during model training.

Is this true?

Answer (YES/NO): NO